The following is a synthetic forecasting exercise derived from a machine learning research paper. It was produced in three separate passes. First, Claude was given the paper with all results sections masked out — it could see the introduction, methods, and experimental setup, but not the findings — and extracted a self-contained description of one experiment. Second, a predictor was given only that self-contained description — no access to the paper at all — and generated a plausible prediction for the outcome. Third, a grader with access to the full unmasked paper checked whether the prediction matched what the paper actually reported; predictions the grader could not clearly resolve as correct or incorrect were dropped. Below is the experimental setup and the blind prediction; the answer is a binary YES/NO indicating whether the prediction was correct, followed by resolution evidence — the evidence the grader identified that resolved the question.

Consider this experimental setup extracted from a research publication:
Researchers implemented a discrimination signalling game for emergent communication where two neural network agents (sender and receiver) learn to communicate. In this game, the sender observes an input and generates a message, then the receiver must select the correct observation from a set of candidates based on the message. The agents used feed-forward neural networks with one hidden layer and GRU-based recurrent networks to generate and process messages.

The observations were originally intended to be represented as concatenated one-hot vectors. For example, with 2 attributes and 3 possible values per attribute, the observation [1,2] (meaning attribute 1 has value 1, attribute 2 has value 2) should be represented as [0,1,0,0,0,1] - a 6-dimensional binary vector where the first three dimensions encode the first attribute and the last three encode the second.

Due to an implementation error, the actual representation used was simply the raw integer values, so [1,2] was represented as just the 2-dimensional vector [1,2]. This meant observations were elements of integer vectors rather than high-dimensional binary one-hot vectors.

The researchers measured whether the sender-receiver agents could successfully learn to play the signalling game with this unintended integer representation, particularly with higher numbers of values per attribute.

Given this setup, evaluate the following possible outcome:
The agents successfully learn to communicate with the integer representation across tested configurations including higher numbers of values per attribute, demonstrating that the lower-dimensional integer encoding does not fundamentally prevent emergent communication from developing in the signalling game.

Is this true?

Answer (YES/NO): YES